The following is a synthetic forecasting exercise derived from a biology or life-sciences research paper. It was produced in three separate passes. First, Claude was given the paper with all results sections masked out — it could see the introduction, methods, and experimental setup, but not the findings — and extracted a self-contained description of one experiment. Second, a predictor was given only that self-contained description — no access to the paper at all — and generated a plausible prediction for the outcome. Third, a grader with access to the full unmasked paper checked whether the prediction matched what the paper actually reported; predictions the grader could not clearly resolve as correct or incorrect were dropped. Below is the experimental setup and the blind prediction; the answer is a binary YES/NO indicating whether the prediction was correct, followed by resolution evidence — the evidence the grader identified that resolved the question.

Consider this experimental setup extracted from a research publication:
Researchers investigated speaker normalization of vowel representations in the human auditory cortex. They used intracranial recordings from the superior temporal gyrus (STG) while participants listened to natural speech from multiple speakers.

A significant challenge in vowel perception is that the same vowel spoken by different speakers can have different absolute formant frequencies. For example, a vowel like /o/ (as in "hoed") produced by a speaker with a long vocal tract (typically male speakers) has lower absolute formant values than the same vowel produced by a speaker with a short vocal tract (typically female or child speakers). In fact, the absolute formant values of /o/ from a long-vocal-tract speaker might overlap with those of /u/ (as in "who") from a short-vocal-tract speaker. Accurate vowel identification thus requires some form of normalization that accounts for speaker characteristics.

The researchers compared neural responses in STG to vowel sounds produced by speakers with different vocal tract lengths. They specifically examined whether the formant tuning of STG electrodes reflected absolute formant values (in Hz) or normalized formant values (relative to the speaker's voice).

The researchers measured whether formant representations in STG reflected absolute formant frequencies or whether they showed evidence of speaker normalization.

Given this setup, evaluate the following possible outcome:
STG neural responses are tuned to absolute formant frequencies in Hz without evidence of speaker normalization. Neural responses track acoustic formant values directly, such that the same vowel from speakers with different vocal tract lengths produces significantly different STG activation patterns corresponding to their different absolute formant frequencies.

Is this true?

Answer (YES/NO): NO